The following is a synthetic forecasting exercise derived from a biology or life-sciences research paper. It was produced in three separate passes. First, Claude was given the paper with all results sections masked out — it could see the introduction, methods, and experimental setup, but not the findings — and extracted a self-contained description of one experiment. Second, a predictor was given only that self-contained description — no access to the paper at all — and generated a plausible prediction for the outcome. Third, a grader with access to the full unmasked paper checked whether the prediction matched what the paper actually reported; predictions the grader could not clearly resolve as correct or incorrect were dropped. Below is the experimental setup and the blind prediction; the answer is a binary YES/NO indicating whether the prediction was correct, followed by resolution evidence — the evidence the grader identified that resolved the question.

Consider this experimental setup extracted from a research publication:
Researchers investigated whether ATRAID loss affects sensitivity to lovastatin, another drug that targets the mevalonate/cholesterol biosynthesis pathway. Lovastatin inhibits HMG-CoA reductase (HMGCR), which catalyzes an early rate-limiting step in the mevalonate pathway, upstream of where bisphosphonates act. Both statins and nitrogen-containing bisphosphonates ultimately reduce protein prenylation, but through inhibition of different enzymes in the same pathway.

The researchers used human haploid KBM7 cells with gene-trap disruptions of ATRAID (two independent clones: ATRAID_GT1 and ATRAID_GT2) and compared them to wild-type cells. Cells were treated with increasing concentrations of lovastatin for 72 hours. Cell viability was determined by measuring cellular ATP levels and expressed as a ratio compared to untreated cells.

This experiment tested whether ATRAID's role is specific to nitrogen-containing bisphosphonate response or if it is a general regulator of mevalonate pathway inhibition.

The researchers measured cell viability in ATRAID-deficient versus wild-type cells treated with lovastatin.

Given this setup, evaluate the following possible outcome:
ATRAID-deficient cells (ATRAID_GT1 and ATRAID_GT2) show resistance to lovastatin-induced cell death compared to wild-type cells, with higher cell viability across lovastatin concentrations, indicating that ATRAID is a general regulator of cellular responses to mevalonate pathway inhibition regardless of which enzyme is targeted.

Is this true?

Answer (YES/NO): NO